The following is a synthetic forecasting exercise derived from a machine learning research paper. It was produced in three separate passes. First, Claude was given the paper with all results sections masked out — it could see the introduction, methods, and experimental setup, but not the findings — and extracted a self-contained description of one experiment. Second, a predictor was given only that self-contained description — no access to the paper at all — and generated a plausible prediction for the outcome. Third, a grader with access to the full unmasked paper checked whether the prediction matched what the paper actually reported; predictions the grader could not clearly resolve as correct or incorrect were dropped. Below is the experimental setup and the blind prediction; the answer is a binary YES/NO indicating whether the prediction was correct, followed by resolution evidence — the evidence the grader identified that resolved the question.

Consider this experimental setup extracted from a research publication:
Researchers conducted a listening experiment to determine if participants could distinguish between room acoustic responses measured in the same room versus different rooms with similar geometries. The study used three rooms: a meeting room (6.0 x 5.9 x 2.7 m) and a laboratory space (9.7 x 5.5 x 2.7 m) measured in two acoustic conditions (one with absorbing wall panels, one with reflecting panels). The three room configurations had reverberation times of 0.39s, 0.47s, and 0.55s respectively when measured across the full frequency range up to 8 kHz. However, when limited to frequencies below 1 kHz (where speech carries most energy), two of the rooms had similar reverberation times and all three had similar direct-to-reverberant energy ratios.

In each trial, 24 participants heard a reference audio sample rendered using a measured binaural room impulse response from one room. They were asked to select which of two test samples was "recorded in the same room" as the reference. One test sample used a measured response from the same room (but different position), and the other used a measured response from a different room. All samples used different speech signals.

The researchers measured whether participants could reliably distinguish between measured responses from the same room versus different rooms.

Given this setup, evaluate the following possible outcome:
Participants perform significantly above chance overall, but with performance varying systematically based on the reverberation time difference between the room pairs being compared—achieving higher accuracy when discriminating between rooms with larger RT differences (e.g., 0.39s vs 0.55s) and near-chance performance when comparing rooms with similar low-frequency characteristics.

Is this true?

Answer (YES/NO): NO